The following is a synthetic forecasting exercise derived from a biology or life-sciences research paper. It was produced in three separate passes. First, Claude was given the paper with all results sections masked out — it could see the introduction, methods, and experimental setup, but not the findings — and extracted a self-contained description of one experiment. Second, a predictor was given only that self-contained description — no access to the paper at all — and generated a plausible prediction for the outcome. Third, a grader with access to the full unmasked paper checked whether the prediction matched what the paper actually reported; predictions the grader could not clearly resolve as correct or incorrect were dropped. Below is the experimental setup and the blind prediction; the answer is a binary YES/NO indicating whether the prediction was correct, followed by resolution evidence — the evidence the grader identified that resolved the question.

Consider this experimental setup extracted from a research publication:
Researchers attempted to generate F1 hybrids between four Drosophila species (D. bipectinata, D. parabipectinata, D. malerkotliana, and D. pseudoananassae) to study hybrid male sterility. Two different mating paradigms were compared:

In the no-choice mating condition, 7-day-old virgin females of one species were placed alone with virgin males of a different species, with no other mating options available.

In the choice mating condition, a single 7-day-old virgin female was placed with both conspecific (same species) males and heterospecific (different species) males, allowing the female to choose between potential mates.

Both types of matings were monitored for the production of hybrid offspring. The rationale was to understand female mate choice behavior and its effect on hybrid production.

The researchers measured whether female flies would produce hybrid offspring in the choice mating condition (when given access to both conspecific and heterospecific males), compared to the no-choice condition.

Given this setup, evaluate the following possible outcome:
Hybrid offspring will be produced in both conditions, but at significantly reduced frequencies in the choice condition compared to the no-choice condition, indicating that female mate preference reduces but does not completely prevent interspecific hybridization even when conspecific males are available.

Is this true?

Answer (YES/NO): NO